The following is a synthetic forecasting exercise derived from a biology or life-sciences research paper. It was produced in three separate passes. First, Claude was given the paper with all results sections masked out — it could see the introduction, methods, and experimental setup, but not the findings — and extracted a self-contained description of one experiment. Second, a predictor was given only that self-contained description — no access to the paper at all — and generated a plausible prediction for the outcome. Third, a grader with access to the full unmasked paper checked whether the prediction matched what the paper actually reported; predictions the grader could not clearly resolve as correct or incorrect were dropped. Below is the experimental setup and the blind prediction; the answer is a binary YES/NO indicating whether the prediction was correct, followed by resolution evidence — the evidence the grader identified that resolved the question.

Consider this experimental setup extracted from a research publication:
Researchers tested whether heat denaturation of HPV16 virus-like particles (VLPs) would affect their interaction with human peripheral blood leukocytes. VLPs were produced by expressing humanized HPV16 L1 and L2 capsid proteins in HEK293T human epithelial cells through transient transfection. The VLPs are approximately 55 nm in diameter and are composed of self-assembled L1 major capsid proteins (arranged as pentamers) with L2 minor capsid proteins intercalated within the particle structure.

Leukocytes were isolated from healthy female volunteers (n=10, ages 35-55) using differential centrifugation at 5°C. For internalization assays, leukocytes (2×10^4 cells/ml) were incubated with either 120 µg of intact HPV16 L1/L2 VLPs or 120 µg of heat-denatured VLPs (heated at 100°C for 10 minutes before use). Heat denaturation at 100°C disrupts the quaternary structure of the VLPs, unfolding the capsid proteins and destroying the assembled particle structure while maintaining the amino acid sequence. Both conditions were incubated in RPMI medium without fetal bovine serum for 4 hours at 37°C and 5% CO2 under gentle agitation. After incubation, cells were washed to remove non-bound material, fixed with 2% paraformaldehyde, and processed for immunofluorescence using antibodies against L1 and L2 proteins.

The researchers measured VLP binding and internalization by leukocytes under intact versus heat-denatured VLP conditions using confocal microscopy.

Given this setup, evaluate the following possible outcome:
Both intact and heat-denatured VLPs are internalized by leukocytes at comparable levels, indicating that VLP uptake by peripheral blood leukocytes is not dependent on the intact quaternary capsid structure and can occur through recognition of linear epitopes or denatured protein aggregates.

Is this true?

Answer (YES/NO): NO